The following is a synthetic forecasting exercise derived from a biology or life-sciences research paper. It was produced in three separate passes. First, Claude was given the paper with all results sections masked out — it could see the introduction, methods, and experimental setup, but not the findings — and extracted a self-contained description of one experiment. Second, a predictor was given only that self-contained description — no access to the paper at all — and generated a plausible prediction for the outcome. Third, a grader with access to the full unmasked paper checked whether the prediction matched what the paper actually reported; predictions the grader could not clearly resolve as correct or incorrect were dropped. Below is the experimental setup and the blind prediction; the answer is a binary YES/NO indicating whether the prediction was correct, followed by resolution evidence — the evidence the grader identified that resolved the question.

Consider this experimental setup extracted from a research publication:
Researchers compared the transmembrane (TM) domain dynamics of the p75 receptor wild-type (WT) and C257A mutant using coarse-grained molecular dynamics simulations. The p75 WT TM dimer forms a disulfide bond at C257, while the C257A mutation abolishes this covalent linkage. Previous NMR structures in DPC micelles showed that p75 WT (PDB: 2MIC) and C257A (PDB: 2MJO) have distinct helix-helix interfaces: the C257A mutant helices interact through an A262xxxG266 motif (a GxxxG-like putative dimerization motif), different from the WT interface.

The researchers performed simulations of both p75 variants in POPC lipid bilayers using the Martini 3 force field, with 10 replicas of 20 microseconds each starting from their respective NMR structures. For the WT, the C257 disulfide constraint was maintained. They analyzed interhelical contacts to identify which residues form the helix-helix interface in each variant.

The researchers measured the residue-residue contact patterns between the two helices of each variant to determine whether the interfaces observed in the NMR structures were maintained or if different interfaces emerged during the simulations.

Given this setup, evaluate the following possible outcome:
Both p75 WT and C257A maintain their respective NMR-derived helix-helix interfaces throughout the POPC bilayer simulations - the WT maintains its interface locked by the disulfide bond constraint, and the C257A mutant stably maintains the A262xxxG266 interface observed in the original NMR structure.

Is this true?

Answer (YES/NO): NO